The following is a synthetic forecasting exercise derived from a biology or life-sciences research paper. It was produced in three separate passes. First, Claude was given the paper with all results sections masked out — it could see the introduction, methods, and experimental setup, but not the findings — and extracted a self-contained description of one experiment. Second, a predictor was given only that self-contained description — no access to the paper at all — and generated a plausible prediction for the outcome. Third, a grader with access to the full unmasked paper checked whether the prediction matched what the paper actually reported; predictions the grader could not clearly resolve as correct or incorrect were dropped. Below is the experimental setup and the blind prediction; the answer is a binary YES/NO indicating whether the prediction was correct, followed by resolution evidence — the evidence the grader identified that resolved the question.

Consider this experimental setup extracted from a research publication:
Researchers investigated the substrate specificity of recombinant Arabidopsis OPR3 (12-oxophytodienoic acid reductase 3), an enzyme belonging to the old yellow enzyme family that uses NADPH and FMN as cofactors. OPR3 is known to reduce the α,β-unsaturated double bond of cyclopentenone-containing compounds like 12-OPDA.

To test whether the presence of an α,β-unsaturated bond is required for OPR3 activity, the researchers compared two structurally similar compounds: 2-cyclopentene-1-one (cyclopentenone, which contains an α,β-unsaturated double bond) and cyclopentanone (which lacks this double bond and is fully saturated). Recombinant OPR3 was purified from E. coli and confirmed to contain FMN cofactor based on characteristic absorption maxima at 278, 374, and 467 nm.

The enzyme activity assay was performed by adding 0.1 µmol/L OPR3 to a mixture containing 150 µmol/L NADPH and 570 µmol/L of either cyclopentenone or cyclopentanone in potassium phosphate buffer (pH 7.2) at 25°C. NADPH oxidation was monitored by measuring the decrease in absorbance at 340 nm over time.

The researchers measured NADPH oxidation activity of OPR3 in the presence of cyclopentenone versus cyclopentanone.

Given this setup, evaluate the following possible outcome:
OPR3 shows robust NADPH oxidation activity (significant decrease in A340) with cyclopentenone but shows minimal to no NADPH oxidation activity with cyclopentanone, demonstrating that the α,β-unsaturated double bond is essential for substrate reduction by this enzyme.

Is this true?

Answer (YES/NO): YES